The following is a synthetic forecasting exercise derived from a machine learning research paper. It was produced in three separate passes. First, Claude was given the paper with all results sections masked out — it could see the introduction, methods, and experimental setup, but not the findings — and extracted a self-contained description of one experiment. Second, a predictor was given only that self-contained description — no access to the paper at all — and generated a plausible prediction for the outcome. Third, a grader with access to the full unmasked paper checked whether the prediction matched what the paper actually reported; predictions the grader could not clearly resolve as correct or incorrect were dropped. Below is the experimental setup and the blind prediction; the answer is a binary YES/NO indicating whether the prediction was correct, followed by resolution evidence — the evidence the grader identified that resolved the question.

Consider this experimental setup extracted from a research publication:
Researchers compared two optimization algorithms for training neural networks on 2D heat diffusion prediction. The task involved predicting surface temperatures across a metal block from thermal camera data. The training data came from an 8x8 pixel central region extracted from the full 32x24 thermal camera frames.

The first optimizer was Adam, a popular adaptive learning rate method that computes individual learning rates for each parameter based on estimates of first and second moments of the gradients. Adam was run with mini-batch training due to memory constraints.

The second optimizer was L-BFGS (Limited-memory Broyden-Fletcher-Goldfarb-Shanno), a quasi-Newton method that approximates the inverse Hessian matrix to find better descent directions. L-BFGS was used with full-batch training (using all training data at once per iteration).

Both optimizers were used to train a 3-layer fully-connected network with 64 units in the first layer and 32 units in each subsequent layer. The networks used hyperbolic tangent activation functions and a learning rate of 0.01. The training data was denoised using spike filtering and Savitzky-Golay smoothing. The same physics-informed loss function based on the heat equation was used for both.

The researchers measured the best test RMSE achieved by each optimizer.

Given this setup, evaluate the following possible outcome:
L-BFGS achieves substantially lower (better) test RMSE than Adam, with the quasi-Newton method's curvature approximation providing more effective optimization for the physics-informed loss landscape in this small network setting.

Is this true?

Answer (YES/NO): YES